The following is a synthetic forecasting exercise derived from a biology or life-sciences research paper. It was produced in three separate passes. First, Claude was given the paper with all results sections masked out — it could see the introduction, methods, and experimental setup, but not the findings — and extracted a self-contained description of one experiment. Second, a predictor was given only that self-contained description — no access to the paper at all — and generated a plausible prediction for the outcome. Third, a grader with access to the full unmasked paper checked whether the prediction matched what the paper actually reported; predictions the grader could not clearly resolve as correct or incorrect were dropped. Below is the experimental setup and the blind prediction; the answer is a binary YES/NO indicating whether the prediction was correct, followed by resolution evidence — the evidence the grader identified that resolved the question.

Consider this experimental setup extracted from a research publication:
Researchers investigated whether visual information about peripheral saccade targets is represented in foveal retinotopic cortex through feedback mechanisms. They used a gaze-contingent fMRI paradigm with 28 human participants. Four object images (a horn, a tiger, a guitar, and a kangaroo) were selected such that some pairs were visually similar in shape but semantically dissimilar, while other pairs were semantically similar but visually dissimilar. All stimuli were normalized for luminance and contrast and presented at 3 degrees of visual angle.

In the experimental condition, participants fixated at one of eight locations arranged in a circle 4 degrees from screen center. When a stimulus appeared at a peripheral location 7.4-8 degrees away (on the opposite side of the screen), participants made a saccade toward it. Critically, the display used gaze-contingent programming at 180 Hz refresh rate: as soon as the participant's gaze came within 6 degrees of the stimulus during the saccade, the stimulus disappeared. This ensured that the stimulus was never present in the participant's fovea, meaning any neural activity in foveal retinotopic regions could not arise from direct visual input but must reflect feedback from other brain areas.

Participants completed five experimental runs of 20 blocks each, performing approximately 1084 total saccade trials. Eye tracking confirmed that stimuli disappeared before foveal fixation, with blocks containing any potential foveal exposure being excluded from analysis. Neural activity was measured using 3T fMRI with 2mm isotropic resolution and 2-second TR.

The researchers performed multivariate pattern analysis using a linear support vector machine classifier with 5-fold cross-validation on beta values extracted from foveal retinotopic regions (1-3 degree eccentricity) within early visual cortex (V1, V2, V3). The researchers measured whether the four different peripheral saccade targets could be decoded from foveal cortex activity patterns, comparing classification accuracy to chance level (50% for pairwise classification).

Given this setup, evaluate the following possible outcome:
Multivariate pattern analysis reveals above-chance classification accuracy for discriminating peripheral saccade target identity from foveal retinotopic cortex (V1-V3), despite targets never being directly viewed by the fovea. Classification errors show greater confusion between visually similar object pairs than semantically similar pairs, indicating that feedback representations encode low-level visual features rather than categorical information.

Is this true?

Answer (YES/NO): YES